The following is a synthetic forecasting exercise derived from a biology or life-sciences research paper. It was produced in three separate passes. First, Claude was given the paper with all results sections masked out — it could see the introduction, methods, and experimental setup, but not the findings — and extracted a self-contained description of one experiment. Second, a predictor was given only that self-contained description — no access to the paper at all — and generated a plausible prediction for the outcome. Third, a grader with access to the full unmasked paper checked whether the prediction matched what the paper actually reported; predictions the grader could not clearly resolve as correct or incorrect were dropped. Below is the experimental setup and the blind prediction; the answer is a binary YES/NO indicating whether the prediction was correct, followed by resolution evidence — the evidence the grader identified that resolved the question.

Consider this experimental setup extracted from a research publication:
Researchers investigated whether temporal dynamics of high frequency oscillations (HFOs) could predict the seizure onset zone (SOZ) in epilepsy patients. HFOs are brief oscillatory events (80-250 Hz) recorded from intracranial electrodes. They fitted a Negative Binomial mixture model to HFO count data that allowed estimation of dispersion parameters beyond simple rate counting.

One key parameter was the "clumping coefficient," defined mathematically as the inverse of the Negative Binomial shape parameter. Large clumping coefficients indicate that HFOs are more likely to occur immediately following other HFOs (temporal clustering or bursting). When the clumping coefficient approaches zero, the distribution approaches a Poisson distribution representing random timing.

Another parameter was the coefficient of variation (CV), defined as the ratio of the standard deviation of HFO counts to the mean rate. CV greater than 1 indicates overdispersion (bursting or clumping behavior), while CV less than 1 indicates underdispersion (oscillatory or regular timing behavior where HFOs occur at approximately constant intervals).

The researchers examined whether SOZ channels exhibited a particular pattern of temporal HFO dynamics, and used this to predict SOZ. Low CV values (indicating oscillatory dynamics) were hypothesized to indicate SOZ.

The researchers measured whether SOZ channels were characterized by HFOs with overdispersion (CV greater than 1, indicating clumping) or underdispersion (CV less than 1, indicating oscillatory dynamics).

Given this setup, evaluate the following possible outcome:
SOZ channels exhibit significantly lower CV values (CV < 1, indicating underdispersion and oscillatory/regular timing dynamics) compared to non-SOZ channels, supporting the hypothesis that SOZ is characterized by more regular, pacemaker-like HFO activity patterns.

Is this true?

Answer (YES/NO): YES